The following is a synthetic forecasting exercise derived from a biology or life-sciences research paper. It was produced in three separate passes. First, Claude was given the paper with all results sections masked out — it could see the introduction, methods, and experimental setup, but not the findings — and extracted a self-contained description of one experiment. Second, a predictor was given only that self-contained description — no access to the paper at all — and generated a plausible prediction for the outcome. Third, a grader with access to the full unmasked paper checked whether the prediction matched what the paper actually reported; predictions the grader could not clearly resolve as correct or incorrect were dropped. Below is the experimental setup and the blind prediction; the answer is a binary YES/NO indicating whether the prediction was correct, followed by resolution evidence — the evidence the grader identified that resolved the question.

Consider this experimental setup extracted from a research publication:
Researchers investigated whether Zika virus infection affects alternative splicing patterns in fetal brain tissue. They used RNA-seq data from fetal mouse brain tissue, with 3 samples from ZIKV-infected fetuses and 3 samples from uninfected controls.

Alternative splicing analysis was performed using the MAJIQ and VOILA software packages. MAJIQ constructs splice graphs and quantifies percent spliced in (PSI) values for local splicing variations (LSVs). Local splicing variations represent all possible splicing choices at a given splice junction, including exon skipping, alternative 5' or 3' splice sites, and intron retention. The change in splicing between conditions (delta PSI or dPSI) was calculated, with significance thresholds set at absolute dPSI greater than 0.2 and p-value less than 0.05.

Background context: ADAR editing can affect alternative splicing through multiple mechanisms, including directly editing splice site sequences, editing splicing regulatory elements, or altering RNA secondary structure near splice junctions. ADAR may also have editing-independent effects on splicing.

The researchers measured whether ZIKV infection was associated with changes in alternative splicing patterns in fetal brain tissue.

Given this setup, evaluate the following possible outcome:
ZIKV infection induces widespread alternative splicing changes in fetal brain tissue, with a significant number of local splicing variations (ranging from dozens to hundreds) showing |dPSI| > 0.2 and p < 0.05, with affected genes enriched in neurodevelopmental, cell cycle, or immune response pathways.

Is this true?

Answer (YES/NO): NO